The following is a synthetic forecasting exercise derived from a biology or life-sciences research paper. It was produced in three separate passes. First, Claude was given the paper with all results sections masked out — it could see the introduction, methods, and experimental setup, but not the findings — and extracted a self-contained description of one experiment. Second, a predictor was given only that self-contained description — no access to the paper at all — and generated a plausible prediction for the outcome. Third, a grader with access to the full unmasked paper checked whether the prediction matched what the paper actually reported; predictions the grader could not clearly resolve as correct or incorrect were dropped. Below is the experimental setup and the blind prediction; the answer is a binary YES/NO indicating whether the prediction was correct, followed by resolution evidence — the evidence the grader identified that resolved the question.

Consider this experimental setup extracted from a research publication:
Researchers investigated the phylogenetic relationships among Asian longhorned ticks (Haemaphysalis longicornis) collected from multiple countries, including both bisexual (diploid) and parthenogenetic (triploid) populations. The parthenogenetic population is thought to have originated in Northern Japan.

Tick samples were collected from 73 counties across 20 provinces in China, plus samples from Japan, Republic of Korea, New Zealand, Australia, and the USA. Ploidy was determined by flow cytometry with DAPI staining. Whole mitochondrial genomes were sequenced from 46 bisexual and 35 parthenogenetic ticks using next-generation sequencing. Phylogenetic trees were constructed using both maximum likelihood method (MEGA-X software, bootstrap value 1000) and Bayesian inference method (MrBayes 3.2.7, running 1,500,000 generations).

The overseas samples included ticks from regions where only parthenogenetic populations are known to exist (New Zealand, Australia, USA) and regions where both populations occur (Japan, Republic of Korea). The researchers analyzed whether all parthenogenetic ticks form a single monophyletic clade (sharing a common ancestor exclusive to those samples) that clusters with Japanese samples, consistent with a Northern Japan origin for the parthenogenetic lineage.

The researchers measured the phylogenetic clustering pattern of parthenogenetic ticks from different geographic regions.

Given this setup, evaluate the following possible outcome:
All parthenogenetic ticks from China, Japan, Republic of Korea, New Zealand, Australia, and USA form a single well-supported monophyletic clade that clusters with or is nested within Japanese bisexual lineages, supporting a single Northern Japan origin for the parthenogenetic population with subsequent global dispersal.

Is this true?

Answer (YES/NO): NO